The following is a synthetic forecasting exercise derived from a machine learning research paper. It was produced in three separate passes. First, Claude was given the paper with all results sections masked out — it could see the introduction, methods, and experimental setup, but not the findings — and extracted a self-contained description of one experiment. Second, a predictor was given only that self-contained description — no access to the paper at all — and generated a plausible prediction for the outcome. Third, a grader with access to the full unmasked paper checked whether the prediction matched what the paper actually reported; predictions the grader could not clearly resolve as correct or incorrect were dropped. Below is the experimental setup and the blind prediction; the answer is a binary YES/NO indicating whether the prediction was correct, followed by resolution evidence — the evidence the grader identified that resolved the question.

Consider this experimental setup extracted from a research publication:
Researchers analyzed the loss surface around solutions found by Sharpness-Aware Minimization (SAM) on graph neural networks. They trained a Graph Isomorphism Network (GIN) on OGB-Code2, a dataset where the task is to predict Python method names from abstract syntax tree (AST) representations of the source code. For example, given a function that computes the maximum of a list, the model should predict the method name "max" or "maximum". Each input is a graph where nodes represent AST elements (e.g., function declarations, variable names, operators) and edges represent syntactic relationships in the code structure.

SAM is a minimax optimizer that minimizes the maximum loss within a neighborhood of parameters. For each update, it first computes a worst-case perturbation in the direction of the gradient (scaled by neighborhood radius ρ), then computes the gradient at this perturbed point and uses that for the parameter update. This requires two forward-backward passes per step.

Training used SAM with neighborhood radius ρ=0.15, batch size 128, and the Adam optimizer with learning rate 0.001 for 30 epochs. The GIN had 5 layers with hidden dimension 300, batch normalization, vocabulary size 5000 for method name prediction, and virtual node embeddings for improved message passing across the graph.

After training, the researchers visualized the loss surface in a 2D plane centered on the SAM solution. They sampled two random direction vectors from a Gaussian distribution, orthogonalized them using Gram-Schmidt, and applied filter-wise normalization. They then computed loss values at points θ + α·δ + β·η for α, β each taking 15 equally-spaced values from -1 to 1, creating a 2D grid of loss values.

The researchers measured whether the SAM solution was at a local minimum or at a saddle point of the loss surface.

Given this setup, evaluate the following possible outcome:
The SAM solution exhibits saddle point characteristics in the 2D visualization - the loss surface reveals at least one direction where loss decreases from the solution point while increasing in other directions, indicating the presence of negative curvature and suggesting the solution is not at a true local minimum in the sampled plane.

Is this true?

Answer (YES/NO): YES